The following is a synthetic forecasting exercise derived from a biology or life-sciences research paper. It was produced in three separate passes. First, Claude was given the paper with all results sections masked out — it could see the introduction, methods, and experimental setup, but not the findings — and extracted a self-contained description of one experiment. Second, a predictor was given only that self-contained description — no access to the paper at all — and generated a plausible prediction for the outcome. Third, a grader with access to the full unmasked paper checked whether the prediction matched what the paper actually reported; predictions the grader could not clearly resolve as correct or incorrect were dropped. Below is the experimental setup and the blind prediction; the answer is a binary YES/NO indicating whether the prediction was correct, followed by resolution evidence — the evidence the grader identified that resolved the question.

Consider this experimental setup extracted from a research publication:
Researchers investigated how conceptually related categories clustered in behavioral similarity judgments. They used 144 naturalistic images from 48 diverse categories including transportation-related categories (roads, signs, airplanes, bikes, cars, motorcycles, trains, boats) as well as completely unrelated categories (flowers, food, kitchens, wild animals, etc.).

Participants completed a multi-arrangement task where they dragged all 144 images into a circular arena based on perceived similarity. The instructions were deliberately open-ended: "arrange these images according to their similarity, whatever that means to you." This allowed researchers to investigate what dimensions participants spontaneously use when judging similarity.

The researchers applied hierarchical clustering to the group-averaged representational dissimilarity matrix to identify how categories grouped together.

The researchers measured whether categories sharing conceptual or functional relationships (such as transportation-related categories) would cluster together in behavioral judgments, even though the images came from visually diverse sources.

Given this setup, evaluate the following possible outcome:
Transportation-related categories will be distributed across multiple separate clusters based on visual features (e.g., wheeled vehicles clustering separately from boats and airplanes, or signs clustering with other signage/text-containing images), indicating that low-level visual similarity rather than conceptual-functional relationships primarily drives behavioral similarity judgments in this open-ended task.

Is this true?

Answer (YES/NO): NO